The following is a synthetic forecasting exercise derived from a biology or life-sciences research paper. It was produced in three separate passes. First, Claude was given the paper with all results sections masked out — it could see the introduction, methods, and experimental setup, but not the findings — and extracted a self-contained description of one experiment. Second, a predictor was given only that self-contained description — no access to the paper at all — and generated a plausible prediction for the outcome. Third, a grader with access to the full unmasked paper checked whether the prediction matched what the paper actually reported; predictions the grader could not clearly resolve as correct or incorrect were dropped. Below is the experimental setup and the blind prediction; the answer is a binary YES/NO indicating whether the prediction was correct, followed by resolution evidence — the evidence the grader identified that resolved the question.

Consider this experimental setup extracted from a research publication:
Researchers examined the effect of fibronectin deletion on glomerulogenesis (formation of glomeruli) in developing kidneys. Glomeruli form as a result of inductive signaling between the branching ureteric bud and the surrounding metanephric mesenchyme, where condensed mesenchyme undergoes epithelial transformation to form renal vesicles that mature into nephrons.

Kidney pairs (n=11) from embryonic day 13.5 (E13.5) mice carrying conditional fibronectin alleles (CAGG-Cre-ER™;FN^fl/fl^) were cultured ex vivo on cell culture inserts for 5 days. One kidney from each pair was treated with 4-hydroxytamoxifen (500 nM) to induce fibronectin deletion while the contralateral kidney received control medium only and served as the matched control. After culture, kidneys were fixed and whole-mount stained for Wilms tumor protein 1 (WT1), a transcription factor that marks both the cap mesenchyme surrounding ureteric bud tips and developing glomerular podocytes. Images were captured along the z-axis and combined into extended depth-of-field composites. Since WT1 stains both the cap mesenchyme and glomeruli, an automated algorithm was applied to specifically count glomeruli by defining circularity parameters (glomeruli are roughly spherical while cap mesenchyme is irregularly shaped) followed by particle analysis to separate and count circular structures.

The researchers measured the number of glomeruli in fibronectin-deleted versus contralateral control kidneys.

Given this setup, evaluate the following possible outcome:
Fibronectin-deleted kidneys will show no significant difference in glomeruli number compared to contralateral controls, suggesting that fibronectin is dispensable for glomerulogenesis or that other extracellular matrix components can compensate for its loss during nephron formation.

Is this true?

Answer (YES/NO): NO